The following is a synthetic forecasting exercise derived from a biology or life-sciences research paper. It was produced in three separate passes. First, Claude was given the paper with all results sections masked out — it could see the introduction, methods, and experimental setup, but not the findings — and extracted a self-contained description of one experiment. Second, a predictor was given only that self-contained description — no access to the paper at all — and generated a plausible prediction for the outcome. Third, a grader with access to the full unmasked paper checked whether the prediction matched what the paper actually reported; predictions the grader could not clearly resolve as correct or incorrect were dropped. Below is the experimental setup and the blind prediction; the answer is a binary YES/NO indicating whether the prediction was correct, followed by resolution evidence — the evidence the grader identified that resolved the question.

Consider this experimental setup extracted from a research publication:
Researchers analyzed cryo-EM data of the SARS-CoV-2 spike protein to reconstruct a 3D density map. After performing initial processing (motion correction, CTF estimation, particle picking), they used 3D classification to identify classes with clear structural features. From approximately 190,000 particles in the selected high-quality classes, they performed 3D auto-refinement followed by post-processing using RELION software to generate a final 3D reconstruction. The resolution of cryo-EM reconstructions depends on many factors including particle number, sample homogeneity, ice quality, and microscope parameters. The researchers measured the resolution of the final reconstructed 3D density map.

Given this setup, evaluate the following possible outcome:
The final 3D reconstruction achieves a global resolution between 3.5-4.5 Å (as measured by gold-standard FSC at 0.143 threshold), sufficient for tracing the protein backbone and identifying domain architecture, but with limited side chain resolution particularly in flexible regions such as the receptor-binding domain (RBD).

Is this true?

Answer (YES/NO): YES